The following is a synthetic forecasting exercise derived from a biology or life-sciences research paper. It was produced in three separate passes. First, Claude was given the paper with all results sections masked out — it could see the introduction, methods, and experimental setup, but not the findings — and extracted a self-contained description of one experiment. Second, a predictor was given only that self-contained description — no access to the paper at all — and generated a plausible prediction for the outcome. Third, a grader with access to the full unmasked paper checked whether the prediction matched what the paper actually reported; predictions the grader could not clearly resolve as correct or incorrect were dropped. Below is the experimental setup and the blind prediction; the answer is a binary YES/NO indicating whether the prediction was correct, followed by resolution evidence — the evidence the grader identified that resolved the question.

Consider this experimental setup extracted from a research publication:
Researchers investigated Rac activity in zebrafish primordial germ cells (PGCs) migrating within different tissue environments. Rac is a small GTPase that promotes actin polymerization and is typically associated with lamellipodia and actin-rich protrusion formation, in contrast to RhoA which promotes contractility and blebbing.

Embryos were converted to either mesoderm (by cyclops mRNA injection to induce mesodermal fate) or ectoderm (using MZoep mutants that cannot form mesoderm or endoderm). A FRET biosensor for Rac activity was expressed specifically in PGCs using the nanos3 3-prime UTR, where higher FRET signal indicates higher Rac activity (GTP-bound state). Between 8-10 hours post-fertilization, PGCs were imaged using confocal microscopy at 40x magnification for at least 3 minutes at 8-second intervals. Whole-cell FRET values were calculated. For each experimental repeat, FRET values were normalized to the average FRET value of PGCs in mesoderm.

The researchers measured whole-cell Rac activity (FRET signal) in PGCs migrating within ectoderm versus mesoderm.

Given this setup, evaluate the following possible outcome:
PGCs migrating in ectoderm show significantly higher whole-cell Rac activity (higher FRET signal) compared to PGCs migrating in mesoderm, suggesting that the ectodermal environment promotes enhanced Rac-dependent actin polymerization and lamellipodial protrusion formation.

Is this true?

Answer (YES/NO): NO